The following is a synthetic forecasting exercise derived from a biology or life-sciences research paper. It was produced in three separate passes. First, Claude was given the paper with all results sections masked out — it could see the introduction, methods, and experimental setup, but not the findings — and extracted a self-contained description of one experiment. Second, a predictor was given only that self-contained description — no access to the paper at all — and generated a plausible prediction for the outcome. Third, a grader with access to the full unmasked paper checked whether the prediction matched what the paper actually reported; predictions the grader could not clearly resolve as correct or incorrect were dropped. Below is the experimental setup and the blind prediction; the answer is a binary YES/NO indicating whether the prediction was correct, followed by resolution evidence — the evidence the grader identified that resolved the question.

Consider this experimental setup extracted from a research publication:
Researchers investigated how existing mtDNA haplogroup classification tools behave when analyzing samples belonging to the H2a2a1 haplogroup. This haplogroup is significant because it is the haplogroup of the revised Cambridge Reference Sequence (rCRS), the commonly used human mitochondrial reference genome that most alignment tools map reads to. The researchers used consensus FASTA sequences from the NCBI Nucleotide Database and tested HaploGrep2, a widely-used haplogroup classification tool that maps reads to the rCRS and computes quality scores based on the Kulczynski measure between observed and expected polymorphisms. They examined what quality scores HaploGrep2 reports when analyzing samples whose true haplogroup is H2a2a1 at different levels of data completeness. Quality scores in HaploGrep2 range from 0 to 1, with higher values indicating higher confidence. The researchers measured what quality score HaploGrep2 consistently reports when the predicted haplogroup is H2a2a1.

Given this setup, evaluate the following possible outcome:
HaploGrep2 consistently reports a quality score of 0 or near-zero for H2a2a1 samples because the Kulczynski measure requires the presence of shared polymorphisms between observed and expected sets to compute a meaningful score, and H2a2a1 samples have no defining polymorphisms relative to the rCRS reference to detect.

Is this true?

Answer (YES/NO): NO